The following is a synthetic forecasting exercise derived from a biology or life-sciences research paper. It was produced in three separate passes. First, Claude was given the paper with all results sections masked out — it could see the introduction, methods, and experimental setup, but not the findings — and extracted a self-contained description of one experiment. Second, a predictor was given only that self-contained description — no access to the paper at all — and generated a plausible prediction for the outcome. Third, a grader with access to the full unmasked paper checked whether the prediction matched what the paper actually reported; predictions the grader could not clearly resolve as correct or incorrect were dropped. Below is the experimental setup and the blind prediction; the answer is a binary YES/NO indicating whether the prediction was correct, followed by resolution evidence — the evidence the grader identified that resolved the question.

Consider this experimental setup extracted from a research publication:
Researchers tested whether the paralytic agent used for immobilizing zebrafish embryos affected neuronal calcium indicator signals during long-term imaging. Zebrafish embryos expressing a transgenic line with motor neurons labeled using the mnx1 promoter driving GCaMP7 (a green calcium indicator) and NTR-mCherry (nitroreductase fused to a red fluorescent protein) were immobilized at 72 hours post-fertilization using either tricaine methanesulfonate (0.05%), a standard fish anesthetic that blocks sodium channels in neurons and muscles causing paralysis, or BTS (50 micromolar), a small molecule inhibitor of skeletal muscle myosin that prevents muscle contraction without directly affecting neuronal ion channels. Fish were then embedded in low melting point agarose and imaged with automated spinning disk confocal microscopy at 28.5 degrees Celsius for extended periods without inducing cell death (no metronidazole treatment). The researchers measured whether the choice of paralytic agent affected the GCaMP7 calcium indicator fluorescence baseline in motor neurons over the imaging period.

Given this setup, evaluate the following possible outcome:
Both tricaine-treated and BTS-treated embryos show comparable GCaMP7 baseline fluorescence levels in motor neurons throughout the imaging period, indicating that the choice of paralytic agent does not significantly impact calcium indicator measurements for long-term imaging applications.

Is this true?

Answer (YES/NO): NO